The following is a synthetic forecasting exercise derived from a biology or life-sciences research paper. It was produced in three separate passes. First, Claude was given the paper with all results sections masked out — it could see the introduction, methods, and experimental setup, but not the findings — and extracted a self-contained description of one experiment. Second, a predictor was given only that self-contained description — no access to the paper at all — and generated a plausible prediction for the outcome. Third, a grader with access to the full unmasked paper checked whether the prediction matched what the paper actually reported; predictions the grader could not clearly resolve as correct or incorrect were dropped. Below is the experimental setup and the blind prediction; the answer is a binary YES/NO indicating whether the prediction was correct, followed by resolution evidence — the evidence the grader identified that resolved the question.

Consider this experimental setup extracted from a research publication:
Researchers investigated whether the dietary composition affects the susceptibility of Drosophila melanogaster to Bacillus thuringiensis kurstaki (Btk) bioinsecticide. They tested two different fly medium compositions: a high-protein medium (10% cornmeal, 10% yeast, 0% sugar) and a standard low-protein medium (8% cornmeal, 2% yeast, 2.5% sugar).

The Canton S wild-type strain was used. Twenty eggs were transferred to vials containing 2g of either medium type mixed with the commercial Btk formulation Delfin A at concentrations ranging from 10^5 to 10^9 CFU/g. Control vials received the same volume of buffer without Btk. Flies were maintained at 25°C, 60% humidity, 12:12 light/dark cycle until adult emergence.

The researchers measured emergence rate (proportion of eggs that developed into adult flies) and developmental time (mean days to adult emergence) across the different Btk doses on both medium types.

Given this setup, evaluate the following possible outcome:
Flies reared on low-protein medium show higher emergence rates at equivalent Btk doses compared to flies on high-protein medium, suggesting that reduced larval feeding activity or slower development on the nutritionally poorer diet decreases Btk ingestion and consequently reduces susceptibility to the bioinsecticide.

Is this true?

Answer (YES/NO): NO